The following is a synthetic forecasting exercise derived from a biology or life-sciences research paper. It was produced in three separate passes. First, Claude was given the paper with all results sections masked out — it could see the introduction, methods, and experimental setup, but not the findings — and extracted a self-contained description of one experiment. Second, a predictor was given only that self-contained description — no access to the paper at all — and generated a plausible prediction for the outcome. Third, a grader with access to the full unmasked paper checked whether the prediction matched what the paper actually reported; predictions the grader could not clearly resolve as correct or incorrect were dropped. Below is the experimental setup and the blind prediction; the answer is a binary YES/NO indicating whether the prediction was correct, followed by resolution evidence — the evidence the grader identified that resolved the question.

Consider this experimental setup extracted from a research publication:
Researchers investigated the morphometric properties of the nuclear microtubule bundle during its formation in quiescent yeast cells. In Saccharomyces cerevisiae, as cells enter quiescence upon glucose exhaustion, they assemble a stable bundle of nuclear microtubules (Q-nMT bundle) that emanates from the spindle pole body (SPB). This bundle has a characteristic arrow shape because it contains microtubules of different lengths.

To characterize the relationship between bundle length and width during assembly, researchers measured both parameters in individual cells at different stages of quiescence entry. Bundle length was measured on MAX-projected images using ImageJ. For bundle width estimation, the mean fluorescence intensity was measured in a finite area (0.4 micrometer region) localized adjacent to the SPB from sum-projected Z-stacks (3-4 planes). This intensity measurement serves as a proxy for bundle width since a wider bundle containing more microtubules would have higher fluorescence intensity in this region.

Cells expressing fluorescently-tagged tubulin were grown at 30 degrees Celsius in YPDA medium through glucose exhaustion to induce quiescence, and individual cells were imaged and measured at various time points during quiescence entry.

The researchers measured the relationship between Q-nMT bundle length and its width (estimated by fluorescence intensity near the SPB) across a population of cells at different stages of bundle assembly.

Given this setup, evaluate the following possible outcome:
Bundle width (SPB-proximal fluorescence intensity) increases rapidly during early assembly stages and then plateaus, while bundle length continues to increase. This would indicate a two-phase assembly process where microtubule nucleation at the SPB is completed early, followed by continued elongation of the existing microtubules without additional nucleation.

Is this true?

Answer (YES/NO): NO